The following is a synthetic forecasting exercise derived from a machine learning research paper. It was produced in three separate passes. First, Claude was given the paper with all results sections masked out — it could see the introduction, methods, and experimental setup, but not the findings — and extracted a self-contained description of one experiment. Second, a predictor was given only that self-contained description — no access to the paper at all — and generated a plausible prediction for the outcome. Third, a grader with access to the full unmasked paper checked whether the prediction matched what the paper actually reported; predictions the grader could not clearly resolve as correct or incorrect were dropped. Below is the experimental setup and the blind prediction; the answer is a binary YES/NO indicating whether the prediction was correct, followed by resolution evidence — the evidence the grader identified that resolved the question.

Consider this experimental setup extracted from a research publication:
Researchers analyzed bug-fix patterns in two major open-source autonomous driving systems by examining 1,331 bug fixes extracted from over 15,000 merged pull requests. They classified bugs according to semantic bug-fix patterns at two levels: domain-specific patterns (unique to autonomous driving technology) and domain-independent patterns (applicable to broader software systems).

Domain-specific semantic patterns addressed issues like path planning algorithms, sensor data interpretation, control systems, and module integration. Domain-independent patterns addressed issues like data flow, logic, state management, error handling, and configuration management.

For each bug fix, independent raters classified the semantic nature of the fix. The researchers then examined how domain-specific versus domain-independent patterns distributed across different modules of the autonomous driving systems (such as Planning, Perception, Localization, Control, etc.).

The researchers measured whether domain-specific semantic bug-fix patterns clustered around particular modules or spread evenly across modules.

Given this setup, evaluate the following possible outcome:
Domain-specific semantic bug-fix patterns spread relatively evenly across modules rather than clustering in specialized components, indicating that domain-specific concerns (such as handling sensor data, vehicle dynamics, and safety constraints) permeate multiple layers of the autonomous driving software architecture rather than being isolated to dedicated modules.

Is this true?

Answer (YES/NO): NO